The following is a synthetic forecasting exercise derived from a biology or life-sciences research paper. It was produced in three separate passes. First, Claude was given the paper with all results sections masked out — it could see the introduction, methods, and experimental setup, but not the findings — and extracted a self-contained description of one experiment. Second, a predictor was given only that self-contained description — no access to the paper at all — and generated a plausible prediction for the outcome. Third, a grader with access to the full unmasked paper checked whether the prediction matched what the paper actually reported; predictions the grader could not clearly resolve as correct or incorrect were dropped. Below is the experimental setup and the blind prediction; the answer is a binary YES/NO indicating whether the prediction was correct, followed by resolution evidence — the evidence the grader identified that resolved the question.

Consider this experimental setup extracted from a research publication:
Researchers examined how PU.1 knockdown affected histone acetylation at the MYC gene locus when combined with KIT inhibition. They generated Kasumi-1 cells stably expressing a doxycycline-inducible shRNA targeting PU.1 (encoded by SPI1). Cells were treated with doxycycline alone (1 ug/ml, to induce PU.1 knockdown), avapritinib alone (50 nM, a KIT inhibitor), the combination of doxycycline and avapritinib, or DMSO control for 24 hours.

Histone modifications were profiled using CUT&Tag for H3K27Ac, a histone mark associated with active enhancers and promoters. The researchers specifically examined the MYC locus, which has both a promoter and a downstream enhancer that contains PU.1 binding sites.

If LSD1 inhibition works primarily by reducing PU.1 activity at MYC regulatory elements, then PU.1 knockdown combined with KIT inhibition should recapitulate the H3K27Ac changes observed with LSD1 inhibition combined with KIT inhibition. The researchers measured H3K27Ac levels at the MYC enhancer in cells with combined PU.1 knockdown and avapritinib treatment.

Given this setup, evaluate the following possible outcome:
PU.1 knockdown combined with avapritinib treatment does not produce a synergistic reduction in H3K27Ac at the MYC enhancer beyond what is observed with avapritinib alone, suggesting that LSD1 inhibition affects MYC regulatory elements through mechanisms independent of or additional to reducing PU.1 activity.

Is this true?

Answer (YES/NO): NO